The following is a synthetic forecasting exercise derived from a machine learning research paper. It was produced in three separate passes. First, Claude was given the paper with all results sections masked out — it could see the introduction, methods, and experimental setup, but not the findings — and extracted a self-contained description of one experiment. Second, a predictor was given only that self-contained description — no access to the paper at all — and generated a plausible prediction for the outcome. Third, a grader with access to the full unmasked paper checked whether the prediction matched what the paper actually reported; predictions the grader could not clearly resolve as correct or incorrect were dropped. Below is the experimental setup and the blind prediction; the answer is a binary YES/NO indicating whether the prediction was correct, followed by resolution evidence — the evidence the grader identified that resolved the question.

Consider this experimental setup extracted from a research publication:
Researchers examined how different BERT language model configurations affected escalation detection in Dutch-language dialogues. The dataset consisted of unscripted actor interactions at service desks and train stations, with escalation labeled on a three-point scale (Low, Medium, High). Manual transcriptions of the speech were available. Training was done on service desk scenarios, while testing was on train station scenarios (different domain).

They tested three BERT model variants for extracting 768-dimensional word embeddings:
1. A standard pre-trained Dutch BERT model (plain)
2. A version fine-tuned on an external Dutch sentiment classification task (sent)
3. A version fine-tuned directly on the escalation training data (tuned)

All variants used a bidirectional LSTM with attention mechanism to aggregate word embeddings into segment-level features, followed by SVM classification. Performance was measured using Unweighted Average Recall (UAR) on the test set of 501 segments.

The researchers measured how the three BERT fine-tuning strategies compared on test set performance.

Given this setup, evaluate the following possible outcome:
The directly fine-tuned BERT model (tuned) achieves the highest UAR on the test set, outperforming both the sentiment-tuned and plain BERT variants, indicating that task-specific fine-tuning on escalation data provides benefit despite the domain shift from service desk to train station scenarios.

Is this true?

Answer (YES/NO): NO